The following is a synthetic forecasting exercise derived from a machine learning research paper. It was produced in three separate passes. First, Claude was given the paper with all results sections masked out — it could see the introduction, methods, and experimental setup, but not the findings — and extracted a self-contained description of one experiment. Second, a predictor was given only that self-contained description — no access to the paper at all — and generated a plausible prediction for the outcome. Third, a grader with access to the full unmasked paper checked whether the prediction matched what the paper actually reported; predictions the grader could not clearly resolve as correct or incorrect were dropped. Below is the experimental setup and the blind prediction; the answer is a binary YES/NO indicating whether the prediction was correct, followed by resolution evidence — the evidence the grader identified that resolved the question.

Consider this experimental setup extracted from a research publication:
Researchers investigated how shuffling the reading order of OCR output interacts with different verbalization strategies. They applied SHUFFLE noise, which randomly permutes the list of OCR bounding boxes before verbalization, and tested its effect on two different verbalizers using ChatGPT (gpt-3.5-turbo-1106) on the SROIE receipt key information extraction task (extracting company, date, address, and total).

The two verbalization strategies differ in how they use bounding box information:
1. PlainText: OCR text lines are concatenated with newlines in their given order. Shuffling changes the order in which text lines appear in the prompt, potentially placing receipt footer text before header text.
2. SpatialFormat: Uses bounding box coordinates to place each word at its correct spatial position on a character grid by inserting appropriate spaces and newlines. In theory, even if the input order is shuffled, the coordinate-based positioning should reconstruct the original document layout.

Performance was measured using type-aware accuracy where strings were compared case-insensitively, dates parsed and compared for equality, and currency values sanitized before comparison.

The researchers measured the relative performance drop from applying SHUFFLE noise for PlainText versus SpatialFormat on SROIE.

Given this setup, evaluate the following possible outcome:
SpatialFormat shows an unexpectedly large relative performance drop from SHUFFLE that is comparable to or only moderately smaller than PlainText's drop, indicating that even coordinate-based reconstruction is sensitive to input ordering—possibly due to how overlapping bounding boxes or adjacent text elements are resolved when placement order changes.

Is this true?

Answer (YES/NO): NO